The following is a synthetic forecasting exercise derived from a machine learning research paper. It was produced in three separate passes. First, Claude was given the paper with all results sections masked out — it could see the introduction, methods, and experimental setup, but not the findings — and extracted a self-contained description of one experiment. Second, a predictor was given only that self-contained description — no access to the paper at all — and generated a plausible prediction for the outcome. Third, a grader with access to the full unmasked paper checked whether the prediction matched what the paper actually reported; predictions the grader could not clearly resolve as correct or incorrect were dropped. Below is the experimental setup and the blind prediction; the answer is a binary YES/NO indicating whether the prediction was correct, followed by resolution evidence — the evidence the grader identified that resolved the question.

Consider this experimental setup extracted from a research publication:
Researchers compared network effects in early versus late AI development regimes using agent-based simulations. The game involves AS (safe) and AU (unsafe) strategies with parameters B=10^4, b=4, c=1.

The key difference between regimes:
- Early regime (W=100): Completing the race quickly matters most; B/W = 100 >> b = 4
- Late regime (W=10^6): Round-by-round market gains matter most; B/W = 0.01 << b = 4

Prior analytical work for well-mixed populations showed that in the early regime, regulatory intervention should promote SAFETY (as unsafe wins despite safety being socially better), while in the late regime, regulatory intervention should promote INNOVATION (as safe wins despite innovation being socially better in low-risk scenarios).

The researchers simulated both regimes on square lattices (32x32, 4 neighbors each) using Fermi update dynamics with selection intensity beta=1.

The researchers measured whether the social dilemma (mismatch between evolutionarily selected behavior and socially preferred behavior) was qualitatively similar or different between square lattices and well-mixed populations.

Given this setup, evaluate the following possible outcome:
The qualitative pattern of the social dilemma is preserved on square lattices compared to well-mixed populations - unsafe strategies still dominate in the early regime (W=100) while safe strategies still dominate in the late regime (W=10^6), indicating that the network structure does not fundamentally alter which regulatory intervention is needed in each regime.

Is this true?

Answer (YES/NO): YES